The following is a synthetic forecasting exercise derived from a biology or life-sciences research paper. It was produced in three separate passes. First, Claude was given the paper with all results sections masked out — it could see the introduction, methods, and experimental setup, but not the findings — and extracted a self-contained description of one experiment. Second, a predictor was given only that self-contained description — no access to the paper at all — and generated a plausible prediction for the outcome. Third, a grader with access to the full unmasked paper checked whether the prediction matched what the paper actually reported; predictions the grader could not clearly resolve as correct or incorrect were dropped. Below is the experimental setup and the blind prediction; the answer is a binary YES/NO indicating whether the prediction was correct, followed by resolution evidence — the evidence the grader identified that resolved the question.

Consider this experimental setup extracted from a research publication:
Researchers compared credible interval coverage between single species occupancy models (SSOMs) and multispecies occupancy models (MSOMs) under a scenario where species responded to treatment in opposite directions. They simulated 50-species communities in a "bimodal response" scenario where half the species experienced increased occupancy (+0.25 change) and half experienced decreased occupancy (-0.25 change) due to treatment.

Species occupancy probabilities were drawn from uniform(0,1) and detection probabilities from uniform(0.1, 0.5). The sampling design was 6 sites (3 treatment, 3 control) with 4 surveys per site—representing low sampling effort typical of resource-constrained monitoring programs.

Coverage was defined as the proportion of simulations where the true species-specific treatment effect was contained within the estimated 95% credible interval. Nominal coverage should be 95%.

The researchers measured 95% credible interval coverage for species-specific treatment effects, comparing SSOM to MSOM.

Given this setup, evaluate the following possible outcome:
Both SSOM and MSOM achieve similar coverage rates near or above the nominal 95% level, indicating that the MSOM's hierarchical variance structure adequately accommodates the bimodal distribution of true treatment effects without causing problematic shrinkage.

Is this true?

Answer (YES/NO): YES